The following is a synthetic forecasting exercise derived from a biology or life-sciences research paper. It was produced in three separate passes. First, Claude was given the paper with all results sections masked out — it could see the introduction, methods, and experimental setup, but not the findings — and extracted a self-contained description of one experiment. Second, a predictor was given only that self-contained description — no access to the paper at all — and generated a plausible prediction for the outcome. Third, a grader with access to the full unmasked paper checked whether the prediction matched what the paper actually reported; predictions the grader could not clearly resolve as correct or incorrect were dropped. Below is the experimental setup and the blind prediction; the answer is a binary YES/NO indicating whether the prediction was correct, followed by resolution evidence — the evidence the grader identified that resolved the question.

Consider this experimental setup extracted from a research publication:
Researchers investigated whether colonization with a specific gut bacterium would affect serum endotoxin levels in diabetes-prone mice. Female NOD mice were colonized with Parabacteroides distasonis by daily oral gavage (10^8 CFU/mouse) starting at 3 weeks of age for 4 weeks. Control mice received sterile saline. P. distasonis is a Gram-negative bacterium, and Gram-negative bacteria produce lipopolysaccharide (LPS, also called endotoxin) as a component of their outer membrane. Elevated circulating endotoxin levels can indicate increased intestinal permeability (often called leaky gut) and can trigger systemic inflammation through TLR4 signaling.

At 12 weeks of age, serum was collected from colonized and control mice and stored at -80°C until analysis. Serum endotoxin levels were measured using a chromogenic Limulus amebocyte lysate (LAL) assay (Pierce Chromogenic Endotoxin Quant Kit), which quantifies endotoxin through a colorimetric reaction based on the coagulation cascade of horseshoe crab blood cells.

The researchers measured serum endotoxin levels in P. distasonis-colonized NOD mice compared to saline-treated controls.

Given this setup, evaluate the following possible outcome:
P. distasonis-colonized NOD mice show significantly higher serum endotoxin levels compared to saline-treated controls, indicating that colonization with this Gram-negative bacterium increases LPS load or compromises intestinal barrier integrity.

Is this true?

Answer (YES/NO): NO